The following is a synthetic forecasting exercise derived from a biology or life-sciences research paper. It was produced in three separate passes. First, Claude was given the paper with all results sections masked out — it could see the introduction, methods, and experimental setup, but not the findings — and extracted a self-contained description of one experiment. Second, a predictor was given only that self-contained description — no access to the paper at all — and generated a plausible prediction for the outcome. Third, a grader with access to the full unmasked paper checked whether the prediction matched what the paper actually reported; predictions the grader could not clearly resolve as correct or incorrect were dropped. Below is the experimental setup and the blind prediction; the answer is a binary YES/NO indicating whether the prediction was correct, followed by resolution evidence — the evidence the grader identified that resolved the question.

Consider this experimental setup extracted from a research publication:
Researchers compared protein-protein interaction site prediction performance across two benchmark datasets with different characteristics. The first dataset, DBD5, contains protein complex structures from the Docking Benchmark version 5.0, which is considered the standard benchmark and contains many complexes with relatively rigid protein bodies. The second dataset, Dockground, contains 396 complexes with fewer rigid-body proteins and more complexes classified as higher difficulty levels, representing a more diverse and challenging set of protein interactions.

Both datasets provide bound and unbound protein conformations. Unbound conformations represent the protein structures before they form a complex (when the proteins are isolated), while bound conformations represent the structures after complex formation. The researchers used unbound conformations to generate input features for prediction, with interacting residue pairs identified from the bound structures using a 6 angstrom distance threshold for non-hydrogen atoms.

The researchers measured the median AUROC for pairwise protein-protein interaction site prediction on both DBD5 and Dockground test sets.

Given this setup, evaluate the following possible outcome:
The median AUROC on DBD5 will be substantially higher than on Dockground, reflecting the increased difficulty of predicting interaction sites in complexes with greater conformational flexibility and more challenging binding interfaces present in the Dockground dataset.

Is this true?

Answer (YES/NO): NO